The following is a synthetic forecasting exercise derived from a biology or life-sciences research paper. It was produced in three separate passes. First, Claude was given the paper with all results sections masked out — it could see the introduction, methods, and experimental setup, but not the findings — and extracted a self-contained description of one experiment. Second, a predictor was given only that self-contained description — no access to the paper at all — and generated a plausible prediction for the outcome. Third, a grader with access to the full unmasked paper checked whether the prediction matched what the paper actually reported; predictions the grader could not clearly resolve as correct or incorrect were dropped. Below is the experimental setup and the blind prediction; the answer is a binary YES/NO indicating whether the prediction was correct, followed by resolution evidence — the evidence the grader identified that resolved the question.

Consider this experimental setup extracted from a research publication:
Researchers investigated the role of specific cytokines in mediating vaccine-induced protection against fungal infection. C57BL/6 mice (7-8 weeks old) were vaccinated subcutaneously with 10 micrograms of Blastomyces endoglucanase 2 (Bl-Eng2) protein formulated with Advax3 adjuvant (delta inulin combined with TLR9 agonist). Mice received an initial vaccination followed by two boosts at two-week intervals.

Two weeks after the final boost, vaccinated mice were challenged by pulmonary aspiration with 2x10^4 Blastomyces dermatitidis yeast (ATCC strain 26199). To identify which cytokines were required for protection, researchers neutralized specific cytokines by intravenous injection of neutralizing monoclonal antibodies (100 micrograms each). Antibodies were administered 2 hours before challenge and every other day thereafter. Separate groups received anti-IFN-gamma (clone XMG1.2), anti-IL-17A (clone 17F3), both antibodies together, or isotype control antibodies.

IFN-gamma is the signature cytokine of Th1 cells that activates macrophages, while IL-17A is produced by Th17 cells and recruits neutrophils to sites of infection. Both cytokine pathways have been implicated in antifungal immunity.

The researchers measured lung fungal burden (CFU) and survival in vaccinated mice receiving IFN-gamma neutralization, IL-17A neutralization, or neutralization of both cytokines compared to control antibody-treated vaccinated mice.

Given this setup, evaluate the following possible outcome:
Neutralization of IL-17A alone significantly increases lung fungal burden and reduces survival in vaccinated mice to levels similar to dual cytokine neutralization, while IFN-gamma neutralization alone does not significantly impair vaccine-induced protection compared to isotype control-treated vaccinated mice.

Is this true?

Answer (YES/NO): NO